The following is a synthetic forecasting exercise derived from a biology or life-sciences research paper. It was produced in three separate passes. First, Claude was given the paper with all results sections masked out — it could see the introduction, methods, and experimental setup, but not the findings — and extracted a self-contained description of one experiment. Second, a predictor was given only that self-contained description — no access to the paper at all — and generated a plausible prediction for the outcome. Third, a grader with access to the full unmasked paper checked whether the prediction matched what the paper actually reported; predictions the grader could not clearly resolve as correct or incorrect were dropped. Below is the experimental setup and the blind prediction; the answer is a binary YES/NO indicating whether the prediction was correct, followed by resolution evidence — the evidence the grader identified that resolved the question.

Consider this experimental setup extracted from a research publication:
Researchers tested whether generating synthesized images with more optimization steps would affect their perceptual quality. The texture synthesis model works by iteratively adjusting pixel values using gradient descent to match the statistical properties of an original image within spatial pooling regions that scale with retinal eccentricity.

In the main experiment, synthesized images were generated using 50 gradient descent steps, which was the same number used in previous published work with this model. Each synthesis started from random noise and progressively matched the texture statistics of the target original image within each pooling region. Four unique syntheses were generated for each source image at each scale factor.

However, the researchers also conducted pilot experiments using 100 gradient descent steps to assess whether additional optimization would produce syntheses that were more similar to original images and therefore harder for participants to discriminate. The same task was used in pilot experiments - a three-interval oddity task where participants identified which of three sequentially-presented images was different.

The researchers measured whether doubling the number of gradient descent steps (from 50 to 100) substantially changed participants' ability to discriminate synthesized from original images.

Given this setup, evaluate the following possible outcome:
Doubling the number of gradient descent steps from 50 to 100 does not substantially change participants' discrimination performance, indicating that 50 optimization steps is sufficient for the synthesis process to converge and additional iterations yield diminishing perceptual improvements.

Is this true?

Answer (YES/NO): YES